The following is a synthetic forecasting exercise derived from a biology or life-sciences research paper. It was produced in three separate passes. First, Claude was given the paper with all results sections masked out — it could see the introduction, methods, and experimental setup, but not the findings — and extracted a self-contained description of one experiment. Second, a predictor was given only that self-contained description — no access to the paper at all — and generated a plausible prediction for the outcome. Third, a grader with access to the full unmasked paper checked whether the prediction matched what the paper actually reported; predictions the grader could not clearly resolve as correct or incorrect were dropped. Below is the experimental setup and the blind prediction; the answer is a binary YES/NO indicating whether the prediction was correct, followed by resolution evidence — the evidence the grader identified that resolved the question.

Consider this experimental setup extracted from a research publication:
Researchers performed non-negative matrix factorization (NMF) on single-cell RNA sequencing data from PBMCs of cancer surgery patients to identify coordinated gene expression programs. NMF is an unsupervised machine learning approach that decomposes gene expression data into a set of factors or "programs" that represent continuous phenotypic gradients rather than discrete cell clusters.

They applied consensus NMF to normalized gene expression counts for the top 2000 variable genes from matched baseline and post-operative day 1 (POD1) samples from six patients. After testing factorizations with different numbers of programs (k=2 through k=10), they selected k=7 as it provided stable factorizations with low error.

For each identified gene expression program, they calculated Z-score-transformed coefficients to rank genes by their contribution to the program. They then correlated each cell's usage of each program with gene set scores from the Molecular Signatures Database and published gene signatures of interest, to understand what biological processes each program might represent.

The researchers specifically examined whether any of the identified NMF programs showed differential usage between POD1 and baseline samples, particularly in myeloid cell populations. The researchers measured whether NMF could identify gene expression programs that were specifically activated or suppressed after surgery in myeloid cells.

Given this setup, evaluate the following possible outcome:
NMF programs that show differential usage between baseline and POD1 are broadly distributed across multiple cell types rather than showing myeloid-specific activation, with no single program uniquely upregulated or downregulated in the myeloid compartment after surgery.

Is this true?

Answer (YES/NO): NO